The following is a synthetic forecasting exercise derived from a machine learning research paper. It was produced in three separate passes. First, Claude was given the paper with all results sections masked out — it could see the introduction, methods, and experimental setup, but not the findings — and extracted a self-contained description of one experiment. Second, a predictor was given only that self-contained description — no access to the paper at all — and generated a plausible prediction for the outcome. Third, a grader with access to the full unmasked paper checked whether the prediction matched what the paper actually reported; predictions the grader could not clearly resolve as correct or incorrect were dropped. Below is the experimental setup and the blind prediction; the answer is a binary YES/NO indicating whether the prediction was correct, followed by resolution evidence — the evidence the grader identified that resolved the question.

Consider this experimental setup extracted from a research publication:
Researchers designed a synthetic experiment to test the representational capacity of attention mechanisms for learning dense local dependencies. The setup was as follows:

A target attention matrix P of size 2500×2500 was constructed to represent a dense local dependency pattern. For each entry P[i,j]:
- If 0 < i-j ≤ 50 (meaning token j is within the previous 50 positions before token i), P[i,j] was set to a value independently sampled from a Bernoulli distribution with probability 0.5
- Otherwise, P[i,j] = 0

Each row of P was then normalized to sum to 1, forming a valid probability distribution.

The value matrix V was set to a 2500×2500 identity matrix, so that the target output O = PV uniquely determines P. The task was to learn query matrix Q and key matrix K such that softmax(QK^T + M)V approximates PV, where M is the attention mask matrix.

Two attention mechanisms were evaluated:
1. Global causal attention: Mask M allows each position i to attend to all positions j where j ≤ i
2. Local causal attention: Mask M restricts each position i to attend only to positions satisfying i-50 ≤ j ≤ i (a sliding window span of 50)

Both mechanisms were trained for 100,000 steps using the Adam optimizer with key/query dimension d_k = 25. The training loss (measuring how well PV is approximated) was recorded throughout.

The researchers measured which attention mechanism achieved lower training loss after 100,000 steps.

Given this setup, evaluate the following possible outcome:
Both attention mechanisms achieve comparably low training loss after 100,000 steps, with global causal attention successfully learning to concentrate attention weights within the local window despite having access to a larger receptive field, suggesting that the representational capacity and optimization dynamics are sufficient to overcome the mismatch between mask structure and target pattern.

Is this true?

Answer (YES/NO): NO